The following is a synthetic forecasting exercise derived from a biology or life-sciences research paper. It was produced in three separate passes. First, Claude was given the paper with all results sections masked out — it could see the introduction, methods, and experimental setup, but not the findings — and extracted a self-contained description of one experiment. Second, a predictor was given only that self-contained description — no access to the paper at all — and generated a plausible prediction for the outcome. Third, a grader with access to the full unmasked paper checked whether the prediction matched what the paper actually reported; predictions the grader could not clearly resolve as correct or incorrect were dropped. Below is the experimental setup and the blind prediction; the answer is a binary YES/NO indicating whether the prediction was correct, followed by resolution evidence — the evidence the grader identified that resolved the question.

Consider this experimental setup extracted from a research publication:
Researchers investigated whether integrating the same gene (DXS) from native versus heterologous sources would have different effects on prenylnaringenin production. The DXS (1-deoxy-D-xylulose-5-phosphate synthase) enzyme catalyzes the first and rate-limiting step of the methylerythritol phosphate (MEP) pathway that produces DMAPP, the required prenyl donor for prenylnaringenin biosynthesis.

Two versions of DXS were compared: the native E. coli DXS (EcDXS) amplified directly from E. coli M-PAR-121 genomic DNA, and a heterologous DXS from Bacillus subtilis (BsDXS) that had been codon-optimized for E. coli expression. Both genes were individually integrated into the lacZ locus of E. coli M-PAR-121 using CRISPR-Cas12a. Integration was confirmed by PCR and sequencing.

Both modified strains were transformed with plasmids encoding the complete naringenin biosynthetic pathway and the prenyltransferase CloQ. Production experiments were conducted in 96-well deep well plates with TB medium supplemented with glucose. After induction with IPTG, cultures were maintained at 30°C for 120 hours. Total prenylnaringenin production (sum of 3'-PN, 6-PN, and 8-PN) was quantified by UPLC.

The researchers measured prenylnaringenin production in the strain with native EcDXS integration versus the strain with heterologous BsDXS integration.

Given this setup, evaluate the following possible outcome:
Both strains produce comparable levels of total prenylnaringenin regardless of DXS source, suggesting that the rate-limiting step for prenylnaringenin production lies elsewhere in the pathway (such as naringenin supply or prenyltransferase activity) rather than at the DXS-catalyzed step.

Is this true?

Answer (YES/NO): NO